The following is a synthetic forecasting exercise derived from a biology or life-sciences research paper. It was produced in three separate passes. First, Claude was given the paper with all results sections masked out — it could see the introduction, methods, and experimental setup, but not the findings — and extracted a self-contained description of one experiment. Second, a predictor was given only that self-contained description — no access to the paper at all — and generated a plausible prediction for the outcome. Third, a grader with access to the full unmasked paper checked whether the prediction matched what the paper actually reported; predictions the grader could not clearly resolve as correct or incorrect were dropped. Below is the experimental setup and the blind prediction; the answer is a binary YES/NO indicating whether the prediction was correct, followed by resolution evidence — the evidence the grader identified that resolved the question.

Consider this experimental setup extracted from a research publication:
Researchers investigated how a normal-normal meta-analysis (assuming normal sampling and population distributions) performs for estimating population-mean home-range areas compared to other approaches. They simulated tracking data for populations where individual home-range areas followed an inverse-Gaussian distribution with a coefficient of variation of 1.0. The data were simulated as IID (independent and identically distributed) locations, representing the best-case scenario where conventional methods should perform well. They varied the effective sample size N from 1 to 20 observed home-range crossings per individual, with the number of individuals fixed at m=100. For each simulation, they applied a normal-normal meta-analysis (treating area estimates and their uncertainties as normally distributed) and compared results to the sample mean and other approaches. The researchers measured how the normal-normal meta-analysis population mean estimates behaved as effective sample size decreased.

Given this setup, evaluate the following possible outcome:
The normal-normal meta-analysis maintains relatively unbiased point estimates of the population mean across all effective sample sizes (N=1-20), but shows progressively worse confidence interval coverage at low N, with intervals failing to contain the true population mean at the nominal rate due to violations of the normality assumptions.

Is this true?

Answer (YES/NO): NO